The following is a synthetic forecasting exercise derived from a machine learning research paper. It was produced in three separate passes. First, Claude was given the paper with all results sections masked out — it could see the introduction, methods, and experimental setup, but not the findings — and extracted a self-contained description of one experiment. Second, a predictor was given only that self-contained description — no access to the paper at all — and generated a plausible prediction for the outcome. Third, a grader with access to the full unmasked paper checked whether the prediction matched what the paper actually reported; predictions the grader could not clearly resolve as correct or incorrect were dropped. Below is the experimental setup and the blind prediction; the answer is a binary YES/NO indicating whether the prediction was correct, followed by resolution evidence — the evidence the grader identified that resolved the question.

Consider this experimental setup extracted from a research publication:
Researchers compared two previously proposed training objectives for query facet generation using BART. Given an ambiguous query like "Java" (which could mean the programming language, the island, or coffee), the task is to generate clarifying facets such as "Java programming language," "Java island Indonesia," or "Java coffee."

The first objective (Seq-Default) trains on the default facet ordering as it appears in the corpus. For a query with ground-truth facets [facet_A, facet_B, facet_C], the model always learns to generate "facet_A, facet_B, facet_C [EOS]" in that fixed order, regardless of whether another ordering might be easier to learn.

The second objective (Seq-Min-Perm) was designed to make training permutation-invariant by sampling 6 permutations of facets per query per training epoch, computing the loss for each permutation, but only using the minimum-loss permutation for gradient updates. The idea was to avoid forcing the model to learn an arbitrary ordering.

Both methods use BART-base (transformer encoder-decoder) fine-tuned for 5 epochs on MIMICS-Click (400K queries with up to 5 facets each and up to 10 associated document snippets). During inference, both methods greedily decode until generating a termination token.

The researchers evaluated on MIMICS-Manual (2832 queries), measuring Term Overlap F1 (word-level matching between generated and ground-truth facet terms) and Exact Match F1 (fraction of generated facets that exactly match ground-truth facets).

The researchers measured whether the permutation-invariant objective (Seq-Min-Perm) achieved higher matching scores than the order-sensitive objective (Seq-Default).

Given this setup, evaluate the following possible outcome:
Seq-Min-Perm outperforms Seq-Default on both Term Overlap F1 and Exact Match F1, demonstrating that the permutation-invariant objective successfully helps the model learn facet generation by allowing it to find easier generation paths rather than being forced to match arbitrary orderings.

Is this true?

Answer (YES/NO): NO